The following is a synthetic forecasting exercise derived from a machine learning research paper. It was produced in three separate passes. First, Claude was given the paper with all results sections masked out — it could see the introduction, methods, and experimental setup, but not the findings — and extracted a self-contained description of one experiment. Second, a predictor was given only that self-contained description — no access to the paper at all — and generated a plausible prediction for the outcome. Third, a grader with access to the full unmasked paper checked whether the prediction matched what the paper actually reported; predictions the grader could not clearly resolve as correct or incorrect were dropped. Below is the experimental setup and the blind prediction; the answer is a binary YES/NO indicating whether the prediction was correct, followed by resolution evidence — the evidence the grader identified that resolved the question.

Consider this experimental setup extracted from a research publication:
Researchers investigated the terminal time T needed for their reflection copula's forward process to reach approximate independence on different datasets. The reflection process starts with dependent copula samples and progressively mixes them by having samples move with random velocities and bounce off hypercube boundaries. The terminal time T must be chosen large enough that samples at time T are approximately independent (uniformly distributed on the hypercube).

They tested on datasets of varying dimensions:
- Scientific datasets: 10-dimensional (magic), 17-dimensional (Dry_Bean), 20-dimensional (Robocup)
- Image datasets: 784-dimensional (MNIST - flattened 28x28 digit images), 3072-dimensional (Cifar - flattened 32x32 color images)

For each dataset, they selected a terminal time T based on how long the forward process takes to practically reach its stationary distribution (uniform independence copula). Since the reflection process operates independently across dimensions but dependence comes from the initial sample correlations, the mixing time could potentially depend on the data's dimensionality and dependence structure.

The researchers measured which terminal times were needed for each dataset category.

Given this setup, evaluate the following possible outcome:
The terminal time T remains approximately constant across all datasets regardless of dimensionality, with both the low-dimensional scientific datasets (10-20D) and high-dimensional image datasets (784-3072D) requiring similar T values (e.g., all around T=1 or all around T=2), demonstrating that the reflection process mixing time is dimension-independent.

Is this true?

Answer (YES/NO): NO